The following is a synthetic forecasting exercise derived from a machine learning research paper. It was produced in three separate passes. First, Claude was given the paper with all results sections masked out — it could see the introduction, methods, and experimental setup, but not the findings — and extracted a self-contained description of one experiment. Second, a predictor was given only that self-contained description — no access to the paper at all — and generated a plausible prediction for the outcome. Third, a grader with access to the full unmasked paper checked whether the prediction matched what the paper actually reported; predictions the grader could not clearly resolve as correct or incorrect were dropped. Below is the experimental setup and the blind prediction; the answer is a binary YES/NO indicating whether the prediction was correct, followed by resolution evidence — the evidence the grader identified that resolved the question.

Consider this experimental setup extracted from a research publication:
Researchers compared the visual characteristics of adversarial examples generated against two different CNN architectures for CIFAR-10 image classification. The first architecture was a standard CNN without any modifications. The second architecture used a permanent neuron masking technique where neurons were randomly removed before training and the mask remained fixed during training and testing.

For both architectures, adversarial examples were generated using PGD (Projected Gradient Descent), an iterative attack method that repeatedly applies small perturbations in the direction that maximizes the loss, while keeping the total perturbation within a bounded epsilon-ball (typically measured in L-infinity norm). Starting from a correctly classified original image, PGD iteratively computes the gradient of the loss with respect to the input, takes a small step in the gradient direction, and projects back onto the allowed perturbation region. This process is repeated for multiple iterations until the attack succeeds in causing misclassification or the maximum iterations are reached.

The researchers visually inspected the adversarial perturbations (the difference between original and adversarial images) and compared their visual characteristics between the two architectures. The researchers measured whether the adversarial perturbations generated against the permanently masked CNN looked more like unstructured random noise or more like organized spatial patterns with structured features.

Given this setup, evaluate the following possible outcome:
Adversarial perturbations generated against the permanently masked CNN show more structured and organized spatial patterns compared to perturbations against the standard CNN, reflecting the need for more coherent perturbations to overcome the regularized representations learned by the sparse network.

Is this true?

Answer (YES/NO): YES